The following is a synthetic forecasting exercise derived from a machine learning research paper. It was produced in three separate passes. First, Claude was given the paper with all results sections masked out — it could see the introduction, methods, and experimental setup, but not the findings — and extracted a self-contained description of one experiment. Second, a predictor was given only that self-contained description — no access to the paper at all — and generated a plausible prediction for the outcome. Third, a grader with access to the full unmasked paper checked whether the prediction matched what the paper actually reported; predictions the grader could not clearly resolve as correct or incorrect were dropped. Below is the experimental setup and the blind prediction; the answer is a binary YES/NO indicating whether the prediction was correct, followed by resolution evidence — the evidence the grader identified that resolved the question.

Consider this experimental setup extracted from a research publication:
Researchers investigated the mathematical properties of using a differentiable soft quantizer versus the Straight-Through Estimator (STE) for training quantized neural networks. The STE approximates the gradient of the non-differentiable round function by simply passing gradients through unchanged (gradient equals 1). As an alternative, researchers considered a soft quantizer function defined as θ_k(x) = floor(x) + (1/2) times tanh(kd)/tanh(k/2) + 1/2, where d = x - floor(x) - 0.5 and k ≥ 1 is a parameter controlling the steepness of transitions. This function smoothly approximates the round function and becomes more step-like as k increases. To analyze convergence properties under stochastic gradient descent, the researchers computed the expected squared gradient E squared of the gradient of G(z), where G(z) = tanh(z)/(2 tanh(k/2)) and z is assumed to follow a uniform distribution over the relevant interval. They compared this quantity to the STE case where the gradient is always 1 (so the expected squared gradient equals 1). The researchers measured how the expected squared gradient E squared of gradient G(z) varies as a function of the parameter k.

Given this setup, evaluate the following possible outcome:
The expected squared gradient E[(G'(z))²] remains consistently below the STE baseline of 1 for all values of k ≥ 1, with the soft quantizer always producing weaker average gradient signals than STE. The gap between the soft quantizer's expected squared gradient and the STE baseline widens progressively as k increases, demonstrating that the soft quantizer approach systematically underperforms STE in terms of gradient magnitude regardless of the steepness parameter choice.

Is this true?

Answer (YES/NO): NO